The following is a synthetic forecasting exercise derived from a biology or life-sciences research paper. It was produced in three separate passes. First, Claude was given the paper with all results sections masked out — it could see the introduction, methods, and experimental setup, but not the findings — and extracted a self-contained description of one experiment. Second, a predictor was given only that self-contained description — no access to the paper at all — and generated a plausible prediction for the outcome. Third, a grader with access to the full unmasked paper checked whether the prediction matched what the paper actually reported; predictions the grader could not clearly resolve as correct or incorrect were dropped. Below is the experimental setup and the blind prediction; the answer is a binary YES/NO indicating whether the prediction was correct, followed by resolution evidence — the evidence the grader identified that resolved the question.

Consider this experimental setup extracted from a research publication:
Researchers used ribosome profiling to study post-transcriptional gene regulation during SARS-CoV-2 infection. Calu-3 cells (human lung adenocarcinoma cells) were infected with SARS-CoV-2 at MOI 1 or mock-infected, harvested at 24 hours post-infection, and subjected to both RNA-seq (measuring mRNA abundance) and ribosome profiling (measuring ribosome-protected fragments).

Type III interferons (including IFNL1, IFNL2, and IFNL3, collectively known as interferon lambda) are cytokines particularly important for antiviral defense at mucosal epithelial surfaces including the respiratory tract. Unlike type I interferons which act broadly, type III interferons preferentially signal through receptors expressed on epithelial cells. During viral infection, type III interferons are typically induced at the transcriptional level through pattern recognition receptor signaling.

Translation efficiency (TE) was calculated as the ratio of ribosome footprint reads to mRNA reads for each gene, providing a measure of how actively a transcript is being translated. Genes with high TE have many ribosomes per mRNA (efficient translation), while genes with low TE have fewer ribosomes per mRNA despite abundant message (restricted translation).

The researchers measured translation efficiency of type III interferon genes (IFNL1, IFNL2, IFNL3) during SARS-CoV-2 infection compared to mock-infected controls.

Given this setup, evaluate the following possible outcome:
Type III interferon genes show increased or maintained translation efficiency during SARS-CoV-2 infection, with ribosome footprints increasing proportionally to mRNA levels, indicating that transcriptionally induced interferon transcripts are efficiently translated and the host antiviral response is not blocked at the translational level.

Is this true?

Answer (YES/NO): NO